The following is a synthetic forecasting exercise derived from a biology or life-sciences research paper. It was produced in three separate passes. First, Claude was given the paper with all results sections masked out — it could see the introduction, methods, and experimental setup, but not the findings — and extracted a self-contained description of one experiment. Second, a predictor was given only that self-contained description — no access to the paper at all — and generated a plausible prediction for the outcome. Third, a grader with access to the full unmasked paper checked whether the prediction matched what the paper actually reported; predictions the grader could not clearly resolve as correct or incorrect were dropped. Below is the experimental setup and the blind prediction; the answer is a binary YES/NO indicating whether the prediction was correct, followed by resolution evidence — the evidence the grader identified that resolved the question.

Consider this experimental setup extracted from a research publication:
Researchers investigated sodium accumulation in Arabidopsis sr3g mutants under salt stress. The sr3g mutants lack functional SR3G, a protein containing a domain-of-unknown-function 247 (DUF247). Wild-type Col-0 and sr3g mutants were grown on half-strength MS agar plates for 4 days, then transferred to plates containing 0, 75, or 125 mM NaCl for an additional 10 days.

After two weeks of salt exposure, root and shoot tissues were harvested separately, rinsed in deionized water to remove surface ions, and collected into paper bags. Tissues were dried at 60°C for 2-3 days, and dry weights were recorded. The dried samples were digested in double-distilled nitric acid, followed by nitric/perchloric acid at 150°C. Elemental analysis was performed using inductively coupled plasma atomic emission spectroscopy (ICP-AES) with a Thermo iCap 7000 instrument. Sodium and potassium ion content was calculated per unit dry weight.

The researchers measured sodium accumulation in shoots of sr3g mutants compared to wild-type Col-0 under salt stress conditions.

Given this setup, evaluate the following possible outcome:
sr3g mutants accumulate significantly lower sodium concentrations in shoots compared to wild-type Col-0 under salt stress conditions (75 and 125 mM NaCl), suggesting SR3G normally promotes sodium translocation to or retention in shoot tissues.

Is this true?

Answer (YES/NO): NO